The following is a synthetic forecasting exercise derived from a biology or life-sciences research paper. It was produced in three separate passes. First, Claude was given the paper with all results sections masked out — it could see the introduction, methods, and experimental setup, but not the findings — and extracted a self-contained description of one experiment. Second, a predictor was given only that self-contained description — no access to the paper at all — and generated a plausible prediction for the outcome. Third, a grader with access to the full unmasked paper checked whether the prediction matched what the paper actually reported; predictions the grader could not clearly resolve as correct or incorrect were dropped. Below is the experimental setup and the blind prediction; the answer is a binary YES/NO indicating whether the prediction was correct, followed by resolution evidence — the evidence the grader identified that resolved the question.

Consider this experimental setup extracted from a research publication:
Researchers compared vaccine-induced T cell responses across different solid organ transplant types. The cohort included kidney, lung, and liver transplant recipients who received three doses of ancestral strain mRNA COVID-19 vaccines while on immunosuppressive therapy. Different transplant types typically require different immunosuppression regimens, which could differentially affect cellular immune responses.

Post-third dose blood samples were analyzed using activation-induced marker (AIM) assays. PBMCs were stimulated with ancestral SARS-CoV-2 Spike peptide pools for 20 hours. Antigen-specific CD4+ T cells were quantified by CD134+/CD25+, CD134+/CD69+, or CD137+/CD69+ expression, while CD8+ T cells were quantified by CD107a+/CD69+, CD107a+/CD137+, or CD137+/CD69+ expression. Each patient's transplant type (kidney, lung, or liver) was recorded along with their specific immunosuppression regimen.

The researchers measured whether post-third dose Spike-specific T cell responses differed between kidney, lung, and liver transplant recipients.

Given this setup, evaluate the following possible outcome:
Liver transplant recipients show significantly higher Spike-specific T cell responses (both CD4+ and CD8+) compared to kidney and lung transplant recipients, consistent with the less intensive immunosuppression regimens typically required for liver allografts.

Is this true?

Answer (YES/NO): NO